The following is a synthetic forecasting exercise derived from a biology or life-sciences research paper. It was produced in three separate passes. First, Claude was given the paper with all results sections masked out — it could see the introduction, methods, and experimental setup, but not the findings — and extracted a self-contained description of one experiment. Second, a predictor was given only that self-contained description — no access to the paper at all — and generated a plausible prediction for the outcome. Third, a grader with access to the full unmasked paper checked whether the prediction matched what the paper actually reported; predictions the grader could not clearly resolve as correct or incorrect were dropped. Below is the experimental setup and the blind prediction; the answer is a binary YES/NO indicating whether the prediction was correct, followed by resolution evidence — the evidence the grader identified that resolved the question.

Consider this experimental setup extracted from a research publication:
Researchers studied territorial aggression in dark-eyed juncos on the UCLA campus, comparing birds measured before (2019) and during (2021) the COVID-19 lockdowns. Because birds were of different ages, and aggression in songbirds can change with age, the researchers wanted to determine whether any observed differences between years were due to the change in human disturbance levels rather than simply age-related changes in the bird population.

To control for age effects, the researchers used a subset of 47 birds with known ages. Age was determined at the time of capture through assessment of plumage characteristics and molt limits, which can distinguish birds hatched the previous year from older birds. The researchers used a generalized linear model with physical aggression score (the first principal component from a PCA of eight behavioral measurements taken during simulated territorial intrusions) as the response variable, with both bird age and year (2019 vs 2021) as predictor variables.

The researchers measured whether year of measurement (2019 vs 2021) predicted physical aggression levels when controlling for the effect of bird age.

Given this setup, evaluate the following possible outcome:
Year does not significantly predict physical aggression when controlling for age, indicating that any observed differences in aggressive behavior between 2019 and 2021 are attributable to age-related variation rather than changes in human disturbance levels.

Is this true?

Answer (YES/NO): NO